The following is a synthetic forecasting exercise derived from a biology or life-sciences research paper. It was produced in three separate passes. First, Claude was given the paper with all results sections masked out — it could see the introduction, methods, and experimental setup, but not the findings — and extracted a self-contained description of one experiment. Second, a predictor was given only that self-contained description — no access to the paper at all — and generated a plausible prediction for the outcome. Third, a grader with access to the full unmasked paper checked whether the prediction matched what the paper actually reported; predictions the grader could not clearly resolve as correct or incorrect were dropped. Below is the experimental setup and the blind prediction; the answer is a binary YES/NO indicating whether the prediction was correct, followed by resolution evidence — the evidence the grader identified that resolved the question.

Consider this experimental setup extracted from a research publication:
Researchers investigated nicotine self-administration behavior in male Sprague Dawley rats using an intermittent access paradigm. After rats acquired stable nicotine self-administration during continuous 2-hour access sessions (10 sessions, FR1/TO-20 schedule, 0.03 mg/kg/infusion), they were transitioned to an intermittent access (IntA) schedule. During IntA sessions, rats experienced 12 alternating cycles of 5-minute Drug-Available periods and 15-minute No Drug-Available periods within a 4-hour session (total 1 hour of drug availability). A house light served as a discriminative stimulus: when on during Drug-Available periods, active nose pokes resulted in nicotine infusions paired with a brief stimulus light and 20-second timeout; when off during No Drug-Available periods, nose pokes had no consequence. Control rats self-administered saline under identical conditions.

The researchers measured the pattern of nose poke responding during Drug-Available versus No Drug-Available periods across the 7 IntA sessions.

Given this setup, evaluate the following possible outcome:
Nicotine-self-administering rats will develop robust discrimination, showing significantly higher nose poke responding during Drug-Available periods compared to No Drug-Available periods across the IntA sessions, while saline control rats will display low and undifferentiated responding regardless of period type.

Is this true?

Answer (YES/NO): YES